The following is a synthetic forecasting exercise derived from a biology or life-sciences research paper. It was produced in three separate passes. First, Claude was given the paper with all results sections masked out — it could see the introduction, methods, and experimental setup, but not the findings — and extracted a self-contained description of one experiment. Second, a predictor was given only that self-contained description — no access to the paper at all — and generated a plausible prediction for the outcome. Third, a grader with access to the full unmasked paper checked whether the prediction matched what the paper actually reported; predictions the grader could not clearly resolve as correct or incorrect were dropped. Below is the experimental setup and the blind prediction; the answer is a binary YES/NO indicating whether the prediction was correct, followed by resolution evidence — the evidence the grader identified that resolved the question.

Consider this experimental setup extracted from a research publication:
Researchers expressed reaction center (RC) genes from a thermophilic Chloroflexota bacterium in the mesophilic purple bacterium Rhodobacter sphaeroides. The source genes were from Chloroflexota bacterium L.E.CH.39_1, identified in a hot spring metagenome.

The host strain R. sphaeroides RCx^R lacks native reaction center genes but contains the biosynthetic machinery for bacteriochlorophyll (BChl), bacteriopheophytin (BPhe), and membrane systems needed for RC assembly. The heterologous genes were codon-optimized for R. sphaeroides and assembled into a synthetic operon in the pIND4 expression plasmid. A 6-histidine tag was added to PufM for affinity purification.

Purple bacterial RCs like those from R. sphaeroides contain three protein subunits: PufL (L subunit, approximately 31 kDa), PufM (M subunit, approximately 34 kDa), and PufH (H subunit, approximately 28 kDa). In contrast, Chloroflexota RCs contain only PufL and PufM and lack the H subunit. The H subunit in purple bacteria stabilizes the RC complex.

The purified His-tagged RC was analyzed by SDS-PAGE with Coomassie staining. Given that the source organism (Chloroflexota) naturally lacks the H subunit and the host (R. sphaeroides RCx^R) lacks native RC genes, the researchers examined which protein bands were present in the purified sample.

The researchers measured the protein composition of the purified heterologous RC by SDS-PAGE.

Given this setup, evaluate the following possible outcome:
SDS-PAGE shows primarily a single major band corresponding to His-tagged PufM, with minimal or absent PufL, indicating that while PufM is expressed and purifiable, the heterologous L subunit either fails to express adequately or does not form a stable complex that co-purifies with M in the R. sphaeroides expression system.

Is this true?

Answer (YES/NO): NO